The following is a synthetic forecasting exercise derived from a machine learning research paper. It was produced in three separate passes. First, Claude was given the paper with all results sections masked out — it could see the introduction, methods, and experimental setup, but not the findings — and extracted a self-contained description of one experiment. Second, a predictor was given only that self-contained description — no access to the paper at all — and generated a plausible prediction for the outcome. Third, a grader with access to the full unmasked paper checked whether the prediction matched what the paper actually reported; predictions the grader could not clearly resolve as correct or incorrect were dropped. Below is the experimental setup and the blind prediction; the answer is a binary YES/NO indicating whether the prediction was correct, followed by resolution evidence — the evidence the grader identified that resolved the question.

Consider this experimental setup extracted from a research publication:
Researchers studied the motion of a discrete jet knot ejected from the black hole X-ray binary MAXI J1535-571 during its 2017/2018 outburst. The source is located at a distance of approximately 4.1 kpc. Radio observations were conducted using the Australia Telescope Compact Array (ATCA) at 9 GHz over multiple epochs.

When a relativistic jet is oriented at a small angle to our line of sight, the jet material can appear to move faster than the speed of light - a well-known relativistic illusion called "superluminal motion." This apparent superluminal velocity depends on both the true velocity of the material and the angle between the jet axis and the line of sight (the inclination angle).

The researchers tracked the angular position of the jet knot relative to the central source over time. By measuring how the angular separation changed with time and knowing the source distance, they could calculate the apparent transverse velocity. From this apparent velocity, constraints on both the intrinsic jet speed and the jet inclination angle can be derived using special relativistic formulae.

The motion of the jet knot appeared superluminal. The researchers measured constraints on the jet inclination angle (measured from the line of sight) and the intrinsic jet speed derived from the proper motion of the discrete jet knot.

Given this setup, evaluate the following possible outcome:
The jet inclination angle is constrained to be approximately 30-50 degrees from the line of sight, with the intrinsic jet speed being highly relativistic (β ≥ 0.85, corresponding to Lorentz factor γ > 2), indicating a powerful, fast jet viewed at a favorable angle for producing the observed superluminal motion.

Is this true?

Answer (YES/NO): NO